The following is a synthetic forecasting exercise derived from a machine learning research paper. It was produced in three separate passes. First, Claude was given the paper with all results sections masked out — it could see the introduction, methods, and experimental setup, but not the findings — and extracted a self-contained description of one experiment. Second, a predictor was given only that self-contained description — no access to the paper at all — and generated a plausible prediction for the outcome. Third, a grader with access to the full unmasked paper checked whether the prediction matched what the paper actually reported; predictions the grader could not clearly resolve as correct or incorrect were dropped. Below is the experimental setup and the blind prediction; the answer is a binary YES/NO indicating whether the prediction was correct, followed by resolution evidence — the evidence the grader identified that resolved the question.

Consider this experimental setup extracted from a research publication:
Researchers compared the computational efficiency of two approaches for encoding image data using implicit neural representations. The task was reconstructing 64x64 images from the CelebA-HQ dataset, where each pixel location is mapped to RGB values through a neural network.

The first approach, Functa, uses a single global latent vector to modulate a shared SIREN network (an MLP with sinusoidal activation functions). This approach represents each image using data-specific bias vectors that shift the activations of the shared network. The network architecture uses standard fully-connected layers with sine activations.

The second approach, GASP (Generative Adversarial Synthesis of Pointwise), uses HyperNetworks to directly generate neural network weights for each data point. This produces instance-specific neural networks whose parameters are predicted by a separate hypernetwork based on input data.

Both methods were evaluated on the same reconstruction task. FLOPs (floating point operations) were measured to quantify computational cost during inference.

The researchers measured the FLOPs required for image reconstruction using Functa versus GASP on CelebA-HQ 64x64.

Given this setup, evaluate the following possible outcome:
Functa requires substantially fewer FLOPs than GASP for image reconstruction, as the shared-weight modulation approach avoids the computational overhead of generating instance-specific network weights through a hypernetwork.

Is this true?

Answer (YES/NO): NO